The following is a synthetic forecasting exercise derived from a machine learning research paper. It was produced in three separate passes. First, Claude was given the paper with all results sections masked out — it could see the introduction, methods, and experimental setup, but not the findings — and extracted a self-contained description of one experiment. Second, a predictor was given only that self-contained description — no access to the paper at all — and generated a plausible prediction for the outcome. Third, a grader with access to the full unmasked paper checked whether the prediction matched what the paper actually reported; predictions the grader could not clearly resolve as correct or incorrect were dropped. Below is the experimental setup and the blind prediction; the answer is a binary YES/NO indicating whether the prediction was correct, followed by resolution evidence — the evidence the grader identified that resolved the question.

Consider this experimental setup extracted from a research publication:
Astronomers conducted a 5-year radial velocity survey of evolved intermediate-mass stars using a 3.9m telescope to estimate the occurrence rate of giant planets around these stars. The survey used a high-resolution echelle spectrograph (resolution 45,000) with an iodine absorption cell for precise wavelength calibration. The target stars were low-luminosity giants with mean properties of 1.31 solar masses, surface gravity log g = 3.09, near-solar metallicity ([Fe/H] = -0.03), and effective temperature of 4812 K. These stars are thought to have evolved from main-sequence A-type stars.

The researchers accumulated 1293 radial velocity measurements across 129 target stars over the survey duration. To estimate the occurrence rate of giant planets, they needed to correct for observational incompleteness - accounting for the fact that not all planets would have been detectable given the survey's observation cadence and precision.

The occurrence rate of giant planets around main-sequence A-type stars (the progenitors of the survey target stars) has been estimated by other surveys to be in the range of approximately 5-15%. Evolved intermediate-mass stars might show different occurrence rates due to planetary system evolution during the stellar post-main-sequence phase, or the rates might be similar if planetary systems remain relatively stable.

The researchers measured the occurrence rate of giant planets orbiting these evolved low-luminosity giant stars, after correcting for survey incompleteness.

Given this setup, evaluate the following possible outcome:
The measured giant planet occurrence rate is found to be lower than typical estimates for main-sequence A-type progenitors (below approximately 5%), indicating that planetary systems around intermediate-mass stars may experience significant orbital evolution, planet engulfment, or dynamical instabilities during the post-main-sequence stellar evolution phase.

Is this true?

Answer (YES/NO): NO